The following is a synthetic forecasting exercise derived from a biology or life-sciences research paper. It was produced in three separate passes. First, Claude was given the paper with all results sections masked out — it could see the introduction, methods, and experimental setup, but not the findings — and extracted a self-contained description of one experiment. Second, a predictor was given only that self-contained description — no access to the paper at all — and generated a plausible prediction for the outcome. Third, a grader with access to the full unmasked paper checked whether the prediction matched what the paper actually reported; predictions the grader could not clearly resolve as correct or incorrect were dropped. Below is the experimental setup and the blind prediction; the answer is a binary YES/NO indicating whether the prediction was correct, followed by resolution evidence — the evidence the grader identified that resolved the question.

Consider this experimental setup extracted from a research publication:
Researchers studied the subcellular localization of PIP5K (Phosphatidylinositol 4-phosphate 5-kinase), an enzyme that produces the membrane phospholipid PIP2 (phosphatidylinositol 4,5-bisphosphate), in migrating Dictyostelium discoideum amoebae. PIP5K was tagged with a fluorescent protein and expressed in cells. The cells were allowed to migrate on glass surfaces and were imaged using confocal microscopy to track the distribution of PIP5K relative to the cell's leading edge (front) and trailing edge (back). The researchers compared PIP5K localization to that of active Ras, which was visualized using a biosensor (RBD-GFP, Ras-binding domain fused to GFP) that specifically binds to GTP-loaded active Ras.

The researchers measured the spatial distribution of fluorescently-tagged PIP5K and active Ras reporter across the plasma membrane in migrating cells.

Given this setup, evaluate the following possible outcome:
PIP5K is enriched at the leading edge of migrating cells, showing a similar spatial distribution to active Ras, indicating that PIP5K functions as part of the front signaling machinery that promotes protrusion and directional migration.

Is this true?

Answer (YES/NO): NO